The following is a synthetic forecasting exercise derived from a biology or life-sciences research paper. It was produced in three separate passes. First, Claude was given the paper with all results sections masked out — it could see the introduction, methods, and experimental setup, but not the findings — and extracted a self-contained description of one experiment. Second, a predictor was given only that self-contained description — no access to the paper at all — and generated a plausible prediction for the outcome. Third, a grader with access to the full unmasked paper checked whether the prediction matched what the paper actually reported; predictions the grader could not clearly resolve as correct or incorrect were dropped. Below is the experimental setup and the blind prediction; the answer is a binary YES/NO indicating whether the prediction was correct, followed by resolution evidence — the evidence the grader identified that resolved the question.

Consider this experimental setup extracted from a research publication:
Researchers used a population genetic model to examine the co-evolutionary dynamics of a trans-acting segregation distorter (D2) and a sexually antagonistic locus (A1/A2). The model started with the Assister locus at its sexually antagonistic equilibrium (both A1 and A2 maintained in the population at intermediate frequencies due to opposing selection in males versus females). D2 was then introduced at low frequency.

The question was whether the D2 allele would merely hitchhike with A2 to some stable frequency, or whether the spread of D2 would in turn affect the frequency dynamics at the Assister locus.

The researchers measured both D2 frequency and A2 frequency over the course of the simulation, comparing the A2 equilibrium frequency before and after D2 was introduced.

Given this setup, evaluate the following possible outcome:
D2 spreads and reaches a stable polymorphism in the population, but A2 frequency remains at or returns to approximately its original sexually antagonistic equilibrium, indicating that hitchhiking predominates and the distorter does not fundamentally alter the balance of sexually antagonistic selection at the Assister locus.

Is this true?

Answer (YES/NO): NO